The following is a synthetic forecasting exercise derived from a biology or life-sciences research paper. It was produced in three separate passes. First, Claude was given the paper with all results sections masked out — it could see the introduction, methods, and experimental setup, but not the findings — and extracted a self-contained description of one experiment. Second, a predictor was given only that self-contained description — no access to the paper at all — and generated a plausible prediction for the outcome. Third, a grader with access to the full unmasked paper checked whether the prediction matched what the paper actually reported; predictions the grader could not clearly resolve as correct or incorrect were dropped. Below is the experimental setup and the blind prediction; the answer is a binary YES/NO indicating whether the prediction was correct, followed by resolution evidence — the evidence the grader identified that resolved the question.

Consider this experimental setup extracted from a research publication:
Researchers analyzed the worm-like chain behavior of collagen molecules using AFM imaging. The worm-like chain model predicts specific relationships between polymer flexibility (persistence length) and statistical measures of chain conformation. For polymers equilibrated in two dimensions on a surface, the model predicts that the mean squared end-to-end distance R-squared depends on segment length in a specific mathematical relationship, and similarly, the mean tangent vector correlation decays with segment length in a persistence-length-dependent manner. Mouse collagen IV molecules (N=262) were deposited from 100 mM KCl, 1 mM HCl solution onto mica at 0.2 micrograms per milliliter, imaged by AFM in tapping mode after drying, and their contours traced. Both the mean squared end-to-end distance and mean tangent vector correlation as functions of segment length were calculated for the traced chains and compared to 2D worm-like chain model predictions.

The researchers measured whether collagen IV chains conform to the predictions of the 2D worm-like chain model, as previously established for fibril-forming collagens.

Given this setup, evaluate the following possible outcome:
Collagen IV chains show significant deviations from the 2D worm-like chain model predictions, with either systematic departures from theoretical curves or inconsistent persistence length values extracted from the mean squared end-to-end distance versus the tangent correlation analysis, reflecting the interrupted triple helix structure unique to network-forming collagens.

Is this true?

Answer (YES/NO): NO